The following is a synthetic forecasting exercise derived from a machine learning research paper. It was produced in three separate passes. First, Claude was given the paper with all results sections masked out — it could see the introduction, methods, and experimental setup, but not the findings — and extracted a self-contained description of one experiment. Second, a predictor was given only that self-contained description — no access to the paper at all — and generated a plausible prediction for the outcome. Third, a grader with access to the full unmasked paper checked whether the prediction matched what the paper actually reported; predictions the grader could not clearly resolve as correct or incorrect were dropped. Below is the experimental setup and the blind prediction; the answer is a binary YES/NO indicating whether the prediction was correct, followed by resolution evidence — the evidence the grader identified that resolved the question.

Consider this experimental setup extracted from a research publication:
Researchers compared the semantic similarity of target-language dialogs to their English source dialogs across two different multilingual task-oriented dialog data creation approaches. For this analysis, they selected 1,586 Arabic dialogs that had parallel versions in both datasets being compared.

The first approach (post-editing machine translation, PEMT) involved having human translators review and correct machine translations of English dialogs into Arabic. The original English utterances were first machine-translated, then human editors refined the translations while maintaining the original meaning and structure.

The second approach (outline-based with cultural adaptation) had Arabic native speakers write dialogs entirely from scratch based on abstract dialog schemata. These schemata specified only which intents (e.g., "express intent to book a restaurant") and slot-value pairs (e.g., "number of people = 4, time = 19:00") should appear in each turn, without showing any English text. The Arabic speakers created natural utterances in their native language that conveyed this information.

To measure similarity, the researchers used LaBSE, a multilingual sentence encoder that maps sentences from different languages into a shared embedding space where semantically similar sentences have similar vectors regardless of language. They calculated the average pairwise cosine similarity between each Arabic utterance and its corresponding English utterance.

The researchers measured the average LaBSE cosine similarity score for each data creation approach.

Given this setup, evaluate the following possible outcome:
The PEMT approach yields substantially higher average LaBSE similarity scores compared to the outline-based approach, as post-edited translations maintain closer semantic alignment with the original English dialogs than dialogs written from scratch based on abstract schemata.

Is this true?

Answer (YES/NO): YES